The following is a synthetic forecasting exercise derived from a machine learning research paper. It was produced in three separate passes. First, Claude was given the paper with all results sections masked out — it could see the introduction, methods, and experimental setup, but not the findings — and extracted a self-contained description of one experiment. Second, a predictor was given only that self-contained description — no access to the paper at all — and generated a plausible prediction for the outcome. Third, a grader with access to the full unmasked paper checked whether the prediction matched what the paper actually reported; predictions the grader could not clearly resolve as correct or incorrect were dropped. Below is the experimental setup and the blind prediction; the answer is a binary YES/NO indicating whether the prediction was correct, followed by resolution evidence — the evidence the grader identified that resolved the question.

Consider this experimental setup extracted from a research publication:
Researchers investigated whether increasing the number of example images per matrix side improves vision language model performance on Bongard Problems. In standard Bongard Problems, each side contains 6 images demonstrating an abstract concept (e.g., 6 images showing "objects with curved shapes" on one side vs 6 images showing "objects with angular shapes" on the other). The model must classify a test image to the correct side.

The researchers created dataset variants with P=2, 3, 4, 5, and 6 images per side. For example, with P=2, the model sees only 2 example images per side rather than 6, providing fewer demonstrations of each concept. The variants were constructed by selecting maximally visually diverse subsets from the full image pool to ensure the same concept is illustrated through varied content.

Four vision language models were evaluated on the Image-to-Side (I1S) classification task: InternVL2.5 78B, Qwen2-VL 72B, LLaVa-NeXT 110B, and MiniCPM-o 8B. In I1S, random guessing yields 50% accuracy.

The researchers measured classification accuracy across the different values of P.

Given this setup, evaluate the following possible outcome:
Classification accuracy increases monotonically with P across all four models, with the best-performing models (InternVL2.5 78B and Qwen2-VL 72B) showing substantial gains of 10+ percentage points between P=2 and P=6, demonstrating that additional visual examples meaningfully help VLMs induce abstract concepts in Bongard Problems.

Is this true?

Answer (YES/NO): NO